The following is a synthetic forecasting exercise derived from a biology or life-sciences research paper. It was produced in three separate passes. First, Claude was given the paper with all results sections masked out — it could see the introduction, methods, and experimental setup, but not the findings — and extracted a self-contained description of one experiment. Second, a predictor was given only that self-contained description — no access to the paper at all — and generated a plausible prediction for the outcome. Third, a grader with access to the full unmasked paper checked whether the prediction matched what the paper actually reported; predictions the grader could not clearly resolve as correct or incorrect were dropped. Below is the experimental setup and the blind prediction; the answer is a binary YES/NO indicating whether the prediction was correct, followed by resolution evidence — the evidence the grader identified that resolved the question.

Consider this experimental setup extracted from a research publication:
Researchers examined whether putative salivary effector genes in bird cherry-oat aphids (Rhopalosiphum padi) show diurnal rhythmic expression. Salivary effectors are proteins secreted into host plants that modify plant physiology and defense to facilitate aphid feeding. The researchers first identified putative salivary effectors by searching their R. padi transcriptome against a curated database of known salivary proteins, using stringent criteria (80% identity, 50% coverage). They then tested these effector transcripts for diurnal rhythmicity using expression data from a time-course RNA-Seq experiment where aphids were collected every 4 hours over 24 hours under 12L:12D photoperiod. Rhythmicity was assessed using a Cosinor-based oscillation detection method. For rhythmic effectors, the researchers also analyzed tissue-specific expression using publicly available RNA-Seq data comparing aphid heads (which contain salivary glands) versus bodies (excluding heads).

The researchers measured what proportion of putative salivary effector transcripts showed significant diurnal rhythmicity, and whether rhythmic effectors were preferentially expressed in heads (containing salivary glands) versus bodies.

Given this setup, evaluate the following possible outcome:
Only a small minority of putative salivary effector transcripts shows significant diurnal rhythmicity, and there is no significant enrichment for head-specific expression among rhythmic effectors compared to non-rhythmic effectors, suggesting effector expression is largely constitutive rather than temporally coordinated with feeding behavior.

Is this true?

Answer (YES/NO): NO